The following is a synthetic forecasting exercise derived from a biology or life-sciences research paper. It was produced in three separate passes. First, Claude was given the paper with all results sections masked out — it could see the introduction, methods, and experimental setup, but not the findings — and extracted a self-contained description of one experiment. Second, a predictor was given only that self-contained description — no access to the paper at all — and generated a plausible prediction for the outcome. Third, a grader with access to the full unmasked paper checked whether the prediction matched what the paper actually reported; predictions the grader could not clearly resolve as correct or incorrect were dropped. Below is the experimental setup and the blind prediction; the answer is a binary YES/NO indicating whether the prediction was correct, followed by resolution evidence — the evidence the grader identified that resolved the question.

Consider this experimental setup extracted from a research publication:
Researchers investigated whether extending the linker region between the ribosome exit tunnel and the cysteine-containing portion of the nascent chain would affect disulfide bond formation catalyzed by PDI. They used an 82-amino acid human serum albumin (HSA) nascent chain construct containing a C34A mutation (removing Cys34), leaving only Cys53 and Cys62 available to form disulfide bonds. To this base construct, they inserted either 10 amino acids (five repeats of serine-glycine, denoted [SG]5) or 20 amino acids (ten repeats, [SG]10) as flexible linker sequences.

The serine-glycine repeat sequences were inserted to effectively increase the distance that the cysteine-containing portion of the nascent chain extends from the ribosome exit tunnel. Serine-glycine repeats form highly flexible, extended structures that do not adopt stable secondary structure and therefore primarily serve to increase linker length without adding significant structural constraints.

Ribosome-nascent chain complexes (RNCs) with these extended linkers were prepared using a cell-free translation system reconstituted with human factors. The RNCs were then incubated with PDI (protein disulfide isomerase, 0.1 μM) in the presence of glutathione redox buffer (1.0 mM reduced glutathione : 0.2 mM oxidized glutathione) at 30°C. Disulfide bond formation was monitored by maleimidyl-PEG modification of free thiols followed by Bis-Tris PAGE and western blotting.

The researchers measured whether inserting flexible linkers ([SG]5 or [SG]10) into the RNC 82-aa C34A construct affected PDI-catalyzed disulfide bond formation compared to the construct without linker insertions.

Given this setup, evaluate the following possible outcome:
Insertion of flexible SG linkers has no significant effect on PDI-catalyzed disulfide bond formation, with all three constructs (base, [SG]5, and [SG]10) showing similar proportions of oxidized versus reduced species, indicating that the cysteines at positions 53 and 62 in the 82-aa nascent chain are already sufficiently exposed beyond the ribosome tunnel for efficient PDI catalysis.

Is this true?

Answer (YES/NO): NO